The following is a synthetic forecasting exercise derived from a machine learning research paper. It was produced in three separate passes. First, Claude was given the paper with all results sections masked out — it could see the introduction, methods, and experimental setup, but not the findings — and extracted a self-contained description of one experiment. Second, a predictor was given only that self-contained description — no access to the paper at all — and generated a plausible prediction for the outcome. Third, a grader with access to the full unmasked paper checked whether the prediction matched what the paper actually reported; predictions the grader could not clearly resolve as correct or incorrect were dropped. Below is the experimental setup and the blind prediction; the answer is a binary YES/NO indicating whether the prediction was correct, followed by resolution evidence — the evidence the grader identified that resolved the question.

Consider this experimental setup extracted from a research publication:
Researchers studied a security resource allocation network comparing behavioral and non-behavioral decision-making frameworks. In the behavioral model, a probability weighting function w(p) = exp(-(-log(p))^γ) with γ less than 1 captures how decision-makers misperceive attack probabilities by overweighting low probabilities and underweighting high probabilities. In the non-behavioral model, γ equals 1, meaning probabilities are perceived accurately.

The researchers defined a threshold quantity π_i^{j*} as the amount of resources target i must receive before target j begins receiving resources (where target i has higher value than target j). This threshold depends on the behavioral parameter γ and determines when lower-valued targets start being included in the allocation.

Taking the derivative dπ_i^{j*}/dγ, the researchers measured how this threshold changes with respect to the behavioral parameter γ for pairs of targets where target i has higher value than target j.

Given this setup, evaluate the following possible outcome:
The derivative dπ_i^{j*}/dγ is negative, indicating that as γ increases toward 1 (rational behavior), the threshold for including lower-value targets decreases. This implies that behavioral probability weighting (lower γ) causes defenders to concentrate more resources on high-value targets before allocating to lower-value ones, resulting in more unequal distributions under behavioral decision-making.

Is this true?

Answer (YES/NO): YES